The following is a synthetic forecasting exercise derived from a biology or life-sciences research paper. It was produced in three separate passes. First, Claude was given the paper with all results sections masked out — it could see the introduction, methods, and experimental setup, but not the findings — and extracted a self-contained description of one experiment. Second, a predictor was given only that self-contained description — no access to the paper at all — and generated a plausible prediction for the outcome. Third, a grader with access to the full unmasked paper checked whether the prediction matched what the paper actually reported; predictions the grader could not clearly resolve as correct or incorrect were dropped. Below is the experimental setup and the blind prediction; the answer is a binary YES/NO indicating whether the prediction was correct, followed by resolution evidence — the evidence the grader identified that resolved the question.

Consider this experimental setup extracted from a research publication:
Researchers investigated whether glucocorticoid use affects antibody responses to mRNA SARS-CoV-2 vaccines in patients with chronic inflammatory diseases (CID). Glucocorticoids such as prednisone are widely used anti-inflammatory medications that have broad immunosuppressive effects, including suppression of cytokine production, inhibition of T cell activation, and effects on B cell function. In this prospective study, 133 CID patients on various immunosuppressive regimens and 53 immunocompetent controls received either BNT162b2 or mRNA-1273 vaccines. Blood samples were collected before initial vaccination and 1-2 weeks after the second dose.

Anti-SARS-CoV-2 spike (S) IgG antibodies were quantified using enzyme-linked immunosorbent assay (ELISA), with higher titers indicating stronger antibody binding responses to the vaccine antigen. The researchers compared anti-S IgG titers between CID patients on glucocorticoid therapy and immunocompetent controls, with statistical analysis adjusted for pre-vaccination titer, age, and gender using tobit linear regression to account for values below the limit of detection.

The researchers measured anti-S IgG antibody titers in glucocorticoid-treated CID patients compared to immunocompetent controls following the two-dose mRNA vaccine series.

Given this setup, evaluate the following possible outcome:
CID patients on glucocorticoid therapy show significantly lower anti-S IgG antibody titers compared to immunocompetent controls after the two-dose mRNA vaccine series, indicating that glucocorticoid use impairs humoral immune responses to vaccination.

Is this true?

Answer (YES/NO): YES